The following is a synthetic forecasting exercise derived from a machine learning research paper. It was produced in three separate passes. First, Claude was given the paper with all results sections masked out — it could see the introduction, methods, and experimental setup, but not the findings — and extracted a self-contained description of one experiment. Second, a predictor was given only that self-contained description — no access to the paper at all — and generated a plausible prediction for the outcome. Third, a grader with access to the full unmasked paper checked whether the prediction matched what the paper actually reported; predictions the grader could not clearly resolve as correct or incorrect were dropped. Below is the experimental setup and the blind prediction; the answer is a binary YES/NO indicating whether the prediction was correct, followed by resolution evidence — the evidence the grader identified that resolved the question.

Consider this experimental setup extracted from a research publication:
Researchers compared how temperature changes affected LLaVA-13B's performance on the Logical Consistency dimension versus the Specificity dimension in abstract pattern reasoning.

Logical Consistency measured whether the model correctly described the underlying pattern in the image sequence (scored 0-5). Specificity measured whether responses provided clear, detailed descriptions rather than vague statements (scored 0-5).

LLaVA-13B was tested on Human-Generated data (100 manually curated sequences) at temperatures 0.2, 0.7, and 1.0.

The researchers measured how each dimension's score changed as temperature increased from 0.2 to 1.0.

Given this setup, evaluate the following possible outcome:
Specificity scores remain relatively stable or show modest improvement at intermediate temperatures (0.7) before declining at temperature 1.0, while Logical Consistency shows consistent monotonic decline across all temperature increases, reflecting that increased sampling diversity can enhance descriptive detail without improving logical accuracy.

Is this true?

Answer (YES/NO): NO